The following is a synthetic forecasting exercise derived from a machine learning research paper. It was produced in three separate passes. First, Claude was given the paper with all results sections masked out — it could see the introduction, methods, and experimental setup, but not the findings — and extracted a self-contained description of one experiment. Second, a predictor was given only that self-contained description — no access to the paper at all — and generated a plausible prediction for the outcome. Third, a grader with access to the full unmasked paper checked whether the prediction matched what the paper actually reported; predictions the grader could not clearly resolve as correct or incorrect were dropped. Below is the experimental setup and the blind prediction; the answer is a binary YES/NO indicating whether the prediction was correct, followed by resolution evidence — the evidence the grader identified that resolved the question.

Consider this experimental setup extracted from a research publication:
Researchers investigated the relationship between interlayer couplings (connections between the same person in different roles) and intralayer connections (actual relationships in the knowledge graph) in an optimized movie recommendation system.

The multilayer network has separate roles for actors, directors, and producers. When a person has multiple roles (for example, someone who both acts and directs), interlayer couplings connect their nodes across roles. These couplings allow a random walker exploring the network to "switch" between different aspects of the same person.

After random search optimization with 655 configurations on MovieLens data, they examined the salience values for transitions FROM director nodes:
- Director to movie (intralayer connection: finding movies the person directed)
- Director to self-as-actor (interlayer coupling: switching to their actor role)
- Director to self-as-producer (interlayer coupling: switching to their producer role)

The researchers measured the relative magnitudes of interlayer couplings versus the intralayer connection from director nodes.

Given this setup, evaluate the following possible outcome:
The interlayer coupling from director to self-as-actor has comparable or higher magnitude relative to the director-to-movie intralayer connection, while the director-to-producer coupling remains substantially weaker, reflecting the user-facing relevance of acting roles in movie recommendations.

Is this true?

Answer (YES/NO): NO